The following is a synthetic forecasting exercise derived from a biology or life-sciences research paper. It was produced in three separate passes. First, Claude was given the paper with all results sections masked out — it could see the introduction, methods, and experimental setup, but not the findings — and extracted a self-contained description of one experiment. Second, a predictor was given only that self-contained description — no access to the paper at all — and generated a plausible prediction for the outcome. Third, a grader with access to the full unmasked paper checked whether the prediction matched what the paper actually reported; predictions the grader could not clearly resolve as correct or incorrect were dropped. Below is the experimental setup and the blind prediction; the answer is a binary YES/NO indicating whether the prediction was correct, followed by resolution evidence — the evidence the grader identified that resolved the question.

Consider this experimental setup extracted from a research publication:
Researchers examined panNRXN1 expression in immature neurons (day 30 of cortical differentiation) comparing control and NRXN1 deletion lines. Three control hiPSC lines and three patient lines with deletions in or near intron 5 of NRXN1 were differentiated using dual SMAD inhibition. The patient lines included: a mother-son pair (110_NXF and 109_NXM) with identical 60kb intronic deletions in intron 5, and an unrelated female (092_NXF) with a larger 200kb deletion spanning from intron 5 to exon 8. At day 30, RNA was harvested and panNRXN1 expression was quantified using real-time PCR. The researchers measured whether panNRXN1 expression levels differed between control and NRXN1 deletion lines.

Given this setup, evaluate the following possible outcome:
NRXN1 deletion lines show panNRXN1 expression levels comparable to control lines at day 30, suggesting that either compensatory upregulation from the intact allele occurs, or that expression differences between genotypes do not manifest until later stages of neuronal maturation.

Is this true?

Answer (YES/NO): NO